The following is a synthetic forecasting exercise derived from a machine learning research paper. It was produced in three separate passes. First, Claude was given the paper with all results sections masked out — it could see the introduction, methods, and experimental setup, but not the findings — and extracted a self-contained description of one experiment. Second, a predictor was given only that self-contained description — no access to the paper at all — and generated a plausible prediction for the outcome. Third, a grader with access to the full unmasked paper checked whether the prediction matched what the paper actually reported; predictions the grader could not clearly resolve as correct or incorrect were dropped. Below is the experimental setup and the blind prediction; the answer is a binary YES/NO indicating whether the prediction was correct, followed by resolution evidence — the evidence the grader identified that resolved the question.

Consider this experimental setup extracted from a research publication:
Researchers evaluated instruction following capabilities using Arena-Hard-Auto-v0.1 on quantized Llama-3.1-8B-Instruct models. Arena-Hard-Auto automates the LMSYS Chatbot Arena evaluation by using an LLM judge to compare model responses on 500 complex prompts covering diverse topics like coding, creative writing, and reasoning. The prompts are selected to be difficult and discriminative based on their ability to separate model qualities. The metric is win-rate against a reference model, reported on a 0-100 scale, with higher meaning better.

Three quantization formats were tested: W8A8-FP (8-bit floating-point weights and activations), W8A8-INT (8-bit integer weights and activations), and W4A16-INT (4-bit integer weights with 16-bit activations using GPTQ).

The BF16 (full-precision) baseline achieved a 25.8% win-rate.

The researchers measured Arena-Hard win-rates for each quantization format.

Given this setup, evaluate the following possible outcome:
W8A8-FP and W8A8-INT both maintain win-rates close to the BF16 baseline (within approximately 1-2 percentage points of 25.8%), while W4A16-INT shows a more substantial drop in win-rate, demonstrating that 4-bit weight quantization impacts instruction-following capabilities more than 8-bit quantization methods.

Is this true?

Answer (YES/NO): NO